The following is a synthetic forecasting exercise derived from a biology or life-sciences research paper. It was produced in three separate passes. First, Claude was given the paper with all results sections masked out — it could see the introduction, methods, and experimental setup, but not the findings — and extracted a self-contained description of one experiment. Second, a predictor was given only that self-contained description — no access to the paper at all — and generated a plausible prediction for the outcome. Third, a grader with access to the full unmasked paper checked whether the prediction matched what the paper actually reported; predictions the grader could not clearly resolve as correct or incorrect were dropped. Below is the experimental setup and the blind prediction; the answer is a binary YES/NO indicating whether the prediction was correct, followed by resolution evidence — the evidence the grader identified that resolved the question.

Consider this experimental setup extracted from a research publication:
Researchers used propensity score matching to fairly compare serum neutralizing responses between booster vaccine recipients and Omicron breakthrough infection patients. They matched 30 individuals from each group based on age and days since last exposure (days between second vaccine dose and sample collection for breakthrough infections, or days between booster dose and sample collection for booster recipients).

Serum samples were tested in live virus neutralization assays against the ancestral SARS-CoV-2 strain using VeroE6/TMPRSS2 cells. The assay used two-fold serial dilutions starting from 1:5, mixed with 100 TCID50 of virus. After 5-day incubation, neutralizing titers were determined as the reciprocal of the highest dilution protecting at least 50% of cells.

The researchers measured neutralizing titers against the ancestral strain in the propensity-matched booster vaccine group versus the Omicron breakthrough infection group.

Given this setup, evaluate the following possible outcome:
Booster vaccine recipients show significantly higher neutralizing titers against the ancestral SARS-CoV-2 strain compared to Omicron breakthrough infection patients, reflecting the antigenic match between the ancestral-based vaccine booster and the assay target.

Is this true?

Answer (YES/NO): NO